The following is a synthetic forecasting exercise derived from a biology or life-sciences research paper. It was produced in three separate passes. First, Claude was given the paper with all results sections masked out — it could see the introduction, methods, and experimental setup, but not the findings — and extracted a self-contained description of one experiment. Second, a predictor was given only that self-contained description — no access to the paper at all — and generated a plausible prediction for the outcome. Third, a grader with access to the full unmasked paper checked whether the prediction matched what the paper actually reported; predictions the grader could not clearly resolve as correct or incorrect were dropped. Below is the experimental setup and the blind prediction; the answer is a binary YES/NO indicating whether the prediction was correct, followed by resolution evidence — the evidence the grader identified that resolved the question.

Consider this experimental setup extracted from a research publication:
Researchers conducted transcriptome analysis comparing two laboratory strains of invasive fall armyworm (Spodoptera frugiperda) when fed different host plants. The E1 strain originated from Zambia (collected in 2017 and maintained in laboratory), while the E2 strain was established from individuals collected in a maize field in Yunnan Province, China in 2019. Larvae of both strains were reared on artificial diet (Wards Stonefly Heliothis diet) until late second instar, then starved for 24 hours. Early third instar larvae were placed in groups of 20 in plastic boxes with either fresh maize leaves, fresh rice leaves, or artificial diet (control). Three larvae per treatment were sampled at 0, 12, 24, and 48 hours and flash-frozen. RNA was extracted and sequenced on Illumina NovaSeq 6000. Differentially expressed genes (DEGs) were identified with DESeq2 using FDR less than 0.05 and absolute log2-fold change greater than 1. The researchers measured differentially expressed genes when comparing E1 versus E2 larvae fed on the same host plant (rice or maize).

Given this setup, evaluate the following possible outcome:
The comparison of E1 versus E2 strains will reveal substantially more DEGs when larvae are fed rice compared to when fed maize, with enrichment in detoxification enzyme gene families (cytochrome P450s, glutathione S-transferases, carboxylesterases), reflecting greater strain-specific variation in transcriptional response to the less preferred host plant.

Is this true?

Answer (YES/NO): NO